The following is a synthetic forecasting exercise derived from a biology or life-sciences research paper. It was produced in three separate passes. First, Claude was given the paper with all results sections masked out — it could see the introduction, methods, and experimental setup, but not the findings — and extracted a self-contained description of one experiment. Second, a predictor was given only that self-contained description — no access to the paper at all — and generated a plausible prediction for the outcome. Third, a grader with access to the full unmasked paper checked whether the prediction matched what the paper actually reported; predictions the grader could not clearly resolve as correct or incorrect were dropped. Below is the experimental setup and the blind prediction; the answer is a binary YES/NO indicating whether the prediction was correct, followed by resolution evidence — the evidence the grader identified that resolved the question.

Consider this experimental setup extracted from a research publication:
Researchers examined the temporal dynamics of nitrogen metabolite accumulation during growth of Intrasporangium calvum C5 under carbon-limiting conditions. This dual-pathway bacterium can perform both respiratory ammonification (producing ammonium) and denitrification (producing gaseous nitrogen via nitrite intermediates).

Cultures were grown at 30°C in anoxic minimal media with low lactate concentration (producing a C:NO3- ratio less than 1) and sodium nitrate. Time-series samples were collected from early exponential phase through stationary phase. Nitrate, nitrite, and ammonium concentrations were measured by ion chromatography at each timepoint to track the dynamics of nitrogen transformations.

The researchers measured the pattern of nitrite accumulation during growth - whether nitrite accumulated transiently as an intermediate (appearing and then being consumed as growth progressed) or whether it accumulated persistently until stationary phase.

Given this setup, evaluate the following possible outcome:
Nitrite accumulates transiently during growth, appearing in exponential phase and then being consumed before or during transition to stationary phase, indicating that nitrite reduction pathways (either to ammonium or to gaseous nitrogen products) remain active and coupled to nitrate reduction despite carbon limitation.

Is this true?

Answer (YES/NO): NO